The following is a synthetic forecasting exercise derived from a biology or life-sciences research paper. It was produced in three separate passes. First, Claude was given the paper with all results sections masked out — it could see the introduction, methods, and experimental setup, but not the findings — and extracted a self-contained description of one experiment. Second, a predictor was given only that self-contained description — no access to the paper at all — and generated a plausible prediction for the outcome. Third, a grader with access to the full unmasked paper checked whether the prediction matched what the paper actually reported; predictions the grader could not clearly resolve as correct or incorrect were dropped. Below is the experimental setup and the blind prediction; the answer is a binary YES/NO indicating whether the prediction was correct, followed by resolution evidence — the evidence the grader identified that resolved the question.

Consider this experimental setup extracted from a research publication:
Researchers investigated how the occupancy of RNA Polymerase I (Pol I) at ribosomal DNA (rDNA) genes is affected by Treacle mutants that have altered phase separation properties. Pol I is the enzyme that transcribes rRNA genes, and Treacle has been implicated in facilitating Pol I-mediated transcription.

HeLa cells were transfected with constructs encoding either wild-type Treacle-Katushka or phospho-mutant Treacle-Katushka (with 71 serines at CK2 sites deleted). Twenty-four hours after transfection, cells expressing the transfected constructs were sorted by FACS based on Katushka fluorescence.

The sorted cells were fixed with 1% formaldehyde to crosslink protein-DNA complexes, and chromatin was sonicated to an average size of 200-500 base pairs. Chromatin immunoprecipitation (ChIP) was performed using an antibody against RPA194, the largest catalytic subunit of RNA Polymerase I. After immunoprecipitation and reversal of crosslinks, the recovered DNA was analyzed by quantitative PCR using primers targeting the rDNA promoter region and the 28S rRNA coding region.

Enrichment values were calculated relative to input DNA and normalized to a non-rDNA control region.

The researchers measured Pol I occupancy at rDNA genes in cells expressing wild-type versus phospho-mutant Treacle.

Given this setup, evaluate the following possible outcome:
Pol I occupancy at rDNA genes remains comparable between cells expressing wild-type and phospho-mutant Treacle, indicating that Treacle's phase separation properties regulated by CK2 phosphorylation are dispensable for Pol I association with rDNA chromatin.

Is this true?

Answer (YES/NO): NO